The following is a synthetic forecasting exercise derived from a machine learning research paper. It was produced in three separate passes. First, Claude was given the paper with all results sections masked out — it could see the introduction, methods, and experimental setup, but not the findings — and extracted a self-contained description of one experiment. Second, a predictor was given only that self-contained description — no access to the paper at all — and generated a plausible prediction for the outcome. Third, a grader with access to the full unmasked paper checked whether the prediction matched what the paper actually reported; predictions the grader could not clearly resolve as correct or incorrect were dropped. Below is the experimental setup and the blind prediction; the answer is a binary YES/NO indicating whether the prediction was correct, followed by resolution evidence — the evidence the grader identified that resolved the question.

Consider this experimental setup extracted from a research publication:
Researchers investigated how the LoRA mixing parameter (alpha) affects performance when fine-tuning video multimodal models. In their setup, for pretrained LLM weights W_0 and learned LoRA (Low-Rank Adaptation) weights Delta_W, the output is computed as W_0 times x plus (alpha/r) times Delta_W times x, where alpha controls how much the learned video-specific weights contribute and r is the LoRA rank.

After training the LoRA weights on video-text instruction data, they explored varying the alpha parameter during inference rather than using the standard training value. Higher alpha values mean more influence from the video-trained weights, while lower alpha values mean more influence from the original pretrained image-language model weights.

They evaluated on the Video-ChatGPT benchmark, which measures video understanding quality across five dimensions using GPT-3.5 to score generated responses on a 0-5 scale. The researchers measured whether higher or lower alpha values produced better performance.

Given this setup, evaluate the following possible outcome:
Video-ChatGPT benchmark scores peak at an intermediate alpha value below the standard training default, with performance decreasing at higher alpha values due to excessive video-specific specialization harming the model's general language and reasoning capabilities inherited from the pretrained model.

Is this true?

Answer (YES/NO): YES